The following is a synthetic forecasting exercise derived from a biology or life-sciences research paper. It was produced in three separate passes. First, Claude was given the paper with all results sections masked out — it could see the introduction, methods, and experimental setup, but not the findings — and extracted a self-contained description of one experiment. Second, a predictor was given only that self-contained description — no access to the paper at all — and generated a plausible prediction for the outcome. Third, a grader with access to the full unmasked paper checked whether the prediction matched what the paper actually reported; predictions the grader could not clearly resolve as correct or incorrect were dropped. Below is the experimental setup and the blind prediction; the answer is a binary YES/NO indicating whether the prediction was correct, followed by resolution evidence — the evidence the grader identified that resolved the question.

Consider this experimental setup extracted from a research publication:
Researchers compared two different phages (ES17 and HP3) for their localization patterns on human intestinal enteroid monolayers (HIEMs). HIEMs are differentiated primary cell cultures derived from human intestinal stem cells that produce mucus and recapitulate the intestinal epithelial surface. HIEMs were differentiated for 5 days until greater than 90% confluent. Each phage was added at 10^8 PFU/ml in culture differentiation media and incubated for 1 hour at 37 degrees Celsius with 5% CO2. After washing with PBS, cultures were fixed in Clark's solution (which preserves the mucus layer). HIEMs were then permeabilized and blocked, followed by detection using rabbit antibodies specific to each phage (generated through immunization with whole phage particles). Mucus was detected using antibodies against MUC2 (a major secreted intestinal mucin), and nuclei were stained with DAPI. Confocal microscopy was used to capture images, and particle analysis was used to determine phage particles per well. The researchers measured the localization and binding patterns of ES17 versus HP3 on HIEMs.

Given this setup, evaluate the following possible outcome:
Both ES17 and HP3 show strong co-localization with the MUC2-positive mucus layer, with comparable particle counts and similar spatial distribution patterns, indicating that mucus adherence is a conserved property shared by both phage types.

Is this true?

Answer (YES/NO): NO